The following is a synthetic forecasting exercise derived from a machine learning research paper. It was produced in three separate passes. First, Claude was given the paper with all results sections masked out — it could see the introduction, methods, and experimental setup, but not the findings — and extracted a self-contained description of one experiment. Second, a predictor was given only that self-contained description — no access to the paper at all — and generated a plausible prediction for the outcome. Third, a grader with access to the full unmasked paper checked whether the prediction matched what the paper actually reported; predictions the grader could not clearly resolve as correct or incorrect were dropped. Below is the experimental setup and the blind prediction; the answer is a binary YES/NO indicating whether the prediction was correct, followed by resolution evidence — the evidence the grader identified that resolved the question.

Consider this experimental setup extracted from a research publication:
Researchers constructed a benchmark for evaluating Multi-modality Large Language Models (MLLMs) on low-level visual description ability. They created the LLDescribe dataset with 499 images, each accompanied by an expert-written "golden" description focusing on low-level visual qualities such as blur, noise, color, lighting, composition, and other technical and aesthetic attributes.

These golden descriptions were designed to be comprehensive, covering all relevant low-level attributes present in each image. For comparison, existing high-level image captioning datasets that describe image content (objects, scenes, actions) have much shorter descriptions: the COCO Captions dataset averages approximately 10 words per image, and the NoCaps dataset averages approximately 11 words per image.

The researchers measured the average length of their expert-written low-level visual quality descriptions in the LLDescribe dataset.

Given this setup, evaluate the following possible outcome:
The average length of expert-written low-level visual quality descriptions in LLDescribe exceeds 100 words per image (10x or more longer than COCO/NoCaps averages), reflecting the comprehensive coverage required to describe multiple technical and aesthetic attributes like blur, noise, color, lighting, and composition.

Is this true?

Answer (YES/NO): NO